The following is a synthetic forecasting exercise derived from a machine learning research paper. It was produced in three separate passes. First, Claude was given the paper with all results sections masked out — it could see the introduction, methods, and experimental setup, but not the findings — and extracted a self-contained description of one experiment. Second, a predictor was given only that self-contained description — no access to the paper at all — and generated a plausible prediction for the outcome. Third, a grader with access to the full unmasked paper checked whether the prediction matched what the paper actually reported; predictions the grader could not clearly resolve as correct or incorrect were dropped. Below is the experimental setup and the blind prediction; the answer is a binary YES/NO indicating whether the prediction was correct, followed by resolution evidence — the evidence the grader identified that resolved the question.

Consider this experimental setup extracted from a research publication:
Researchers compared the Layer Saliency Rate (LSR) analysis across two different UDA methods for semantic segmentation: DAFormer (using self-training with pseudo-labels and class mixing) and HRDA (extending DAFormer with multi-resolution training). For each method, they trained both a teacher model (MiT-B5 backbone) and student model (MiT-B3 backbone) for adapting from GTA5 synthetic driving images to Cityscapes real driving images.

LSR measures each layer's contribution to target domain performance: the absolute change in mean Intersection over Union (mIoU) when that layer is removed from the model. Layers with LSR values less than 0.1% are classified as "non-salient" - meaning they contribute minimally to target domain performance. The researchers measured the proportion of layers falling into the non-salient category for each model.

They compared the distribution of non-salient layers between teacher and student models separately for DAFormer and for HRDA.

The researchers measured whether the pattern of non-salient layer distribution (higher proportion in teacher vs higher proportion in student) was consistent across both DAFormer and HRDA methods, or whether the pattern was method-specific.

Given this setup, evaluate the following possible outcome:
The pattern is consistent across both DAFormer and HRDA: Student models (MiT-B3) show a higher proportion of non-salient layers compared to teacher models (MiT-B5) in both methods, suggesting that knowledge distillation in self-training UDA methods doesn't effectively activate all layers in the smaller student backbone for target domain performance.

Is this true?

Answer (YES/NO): NO